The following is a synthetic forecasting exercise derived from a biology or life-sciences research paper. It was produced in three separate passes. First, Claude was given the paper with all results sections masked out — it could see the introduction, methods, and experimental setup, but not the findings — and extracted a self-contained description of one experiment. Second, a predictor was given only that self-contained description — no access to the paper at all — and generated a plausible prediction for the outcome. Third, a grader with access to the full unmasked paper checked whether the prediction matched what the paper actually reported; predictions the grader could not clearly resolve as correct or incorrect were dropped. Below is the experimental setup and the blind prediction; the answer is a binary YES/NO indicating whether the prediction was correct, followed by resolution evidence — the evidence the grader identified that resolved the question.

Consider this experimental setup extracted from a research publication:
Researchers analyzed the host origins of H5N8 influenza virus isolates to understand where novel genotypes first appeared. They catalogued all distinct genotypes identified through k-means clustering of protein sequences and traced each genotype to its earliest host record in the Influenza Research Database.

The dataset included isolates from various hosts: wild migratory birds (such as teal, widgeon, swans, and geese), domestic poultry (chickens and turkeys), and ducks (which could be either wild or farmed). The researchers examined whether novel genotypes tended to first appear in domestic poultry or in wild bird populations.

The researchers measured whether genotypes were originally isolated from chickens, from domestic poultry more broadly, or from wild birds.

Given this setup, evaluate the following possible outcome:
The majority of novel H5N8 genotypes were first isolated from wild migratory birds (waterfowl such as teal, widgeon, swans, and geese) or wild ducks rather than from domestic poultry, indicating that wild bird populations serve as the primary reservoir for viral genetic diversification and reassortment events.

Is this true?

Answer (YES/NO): YES